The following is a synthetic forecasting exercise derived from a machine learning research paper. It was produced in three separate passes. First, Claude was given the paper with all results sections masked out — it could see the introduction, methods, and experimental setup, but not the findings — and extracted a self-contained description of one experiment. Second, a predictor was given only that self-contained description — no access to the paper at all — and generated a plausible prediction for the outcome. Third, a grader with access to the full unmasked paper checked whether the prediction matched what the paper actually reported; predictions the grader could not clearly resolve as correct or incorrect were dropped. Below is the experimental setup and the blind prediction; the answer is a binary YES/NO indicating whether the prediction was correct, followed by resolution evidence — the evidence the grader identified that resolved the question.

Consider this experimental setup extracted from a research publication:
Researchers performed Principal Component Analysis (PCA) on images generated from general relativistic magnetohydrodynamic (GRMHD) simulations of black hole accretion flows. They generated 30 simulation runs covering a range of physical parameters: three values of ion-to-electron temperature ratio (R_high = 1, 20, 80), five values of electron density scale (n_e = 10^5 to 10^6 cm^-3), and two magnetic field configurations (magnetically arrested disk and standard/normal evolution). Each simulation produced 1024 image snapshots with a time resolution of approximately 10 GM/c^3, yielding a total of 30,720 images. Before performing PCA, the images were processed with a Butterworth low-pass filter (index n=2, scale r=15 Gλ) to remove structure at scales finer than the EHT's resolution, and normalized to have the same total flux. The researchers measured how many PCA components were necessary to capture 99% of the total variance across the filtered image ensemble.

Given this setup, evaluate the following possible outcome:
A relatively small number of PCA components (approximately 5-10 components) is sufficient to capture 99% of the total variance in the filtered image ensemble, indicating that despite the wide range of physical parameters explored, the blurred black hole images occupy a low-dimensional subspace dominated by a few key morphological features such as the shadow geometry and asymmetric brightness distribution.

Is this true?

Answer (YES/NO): NO